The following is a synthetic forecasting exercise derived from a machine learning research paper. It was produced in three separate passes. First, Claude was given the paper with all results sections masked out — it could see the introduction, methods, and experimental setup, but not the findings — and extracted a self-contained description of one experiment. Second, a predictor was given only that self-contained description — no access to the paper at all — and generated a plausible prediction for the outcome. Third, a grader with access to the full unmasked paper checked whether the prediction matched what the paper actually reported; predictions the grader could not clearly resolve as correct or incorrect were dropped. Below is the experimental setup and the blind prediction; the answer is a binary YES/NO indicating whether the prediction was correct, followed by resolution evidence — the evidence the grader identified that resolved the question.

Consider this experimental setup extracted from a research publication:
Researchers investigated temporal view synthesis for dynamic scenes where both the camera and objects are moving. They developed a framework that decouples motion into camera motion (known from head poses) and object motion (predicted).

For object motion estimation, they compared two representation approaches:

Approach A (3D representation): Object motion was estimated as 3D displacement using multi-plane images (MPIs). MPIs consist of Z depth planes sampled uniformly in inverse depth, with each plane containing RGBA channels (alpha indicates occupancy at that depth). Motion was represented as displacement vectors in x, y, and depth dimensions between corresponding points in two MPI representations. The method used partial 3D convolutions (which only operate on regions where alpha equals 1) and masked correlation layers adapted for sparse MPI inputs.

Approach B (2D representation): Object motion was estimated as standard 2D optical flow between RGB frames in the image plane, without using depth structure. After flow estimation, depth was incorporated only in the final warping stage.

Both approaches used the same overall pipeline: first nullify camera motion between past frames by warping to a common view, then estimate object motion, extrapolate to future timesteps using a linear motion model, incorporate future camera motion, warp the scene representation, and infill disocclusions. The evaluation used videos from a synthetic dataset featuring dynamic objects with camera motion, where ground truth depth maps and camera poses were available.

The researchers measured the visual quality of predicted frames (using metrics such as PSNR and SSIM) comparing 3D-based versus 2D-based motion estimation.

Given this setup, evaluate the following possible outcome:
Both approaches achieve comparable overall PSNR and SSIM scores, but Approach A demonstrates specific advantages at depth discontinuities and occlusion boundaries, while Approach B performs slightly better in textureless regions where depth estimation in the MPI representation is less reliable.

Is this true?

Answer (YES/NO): NO